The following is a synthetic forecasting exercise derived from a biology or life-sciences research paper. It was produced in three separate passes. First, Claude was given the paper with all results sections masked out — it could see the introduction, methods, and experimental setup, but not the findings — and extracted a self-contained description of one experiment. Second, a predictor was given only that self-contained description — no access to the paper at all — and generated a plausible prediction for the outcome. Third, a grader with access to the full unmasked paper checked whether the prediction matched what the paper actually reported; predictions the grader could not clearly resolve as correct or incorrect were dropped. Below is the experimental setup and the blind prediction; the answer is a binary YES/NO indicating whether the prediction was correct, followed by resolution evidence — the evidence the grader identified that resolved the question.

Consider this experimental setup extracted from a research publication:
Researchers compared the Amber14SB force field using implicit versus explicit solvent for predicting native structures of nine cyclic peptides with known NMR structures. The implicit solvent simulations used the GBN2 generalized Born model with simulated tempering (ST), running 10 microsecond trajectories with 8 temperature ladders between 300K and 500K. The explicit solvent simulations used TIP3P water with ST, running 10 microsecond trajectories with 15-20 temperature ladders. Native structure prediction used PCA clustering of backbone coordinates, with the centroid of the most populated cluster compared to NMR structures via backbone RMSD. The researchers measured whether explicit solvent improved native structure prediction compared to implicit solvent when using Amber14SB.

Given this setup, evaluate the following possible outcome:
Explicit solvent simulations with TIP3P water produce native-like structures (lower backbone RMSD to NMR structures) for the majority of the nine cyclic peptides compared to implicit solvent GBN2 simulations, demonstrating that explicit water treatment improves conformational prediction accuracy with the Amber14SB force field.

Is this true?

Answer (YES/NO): NO